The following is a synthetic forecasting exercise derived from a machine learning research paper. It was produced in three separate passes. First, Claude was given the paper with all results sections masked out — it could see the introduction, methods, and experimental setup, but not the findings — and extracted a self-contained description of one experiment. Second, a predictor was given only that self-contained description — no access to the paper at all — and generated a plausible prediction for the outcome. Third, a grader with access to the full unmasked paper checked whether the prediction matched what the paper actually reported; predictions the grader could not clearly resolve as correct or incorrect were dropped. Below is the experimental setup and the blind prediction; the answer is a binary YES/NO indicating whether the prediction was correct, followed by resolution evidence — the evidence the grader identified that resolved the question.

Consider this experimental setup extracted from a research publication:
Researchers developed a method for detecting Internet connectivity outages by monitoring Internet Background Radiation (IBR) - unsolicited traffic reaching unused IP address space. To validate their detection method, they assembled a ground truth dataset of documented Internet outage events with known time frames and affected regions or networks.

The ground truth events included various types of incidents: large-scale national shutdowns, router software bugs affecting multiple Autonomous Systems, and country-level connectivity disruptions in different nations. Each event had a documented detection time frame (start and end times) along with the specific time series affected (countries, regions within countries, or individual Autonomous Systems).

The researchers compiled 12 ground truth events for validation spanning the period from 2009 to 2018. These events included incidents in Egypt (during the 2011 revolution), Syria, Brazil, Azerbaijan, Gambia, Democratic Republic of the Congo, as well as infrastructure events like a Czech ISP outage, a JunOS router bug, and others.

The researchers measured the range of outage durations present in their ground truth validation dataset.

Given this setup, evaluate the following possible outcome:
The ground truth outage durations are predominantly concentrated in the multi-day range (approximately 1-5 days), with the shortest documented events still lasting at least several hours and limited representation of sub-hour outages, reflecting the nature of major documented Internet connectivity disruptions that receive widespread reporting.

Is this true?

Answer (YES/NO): NO